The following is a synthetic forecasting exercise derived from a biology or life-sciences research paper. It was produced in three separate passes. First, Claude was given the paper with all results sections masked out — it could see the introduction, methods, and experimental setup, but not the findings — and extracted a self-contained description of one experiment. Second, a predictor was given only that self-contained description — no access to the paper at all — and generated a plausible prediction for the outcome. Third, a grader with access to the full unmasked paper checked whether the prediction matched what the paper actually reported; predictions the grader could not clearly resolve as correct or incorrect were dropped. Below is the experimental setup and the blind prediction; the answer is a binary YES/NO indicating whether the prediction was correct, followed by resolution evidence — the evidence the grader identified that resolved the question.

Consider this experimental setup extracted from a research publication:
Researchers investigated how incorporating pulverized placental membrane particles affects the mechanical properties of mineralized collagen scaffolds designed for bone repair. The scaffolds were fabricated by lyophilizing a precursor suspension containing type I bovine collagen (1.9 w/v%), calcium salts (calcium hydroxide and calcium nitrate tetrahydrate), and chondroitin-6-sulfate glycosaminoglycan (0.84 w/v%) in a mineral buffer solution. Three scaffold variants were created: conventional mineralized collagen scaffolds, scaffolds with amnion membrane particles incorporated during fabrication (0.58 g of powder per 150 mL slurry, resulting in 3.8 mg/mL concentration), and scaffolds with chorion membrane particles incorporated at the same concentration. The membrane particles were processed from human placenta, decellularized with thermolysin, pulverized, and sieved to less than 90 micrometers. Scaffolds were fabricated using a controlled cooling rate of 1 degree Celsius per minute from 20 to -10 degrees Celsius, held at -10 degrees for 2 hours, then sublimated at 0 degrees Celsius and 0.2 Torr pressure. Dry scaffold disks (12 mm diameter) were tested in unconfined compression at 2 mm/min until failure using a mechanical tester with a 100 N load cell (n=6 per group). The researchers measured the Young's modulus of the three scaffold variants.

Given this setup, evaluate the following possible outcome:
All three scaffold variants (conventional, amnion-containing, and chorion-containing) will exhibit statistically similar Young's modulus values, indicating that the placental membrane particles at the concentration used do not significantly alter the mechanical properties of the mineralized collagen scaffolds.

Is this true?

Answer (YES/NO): NO